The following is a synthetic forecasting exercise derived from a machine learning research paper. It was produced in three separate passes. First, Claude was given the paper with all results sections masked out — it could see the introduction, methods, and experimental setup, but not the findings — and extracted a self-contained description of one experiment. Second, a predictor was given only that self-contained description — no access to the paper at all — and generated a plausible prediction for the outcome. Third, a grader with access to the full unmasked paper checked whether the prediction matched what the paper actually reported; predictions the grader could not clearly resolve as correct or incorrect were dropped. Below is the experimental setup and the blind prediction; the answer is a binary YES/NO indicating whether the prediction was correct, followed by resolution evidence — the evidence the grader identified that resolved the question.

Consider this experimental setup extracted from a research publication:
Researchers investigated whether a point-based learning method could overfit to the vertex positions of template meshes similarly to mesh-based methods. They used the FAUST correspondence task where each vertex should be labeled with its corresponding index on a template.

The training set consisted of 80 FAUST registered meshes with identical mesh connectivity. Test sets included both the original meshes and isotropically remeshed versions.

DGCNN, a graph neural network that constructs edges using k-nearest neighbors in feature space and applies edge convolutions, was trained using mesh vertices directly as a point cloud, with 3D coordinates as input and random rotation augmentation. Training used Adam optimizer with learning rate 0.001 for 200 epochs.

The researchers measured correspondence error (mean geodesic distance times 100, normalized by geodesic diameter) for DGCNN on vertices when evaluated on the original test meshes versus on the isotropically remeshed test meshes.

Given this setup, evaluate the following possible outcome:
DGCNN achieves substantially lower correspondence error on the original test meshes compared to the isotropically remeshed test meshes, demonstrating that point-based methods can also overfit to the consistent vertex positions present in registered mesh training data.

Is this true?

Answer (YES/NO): YES